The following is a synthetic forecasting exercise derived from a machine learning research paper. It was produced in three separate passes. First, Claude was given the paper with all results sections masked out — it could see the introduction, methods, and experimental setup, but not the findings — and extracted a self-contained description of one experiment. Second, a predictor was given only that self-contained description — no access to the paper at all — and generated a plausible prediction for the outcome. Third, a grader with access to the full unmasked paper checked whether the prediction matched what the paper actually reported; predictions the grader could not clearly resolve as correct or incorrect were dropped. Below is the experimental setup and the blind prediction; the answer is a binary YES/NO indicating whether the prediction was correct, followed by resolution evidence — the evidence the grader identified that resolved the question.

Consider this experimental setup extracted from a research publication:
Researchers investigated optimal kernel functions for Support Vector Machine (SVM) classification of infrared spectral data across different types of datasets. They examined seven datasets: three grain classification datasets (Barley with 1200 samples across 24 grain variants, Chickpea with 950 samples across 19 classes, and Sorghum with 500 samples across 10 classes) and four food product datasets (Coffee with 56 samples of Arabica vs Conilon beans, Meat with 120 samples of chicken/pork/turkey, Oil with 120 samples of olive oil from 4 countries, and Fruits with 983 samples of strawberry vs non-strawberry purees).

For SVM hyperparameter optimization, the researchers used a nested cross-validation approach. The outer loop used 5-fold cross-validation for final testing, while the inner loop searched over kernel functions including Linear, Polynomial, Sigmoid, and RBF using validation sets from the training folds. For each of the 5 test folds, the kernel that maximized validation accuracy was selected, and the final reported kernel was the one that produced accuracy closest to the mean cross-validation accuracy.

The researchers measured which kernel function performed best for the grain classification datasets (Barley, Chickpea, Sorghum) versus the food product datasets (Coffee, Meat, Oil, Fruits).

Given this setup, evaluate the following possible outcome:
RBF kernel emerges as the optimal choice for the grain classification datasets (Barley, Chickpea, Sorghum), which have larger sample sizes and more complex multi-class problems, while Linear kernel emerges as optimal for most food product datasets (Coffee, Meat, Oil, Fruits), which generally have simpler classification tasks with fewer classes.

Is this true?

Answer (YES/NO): NO